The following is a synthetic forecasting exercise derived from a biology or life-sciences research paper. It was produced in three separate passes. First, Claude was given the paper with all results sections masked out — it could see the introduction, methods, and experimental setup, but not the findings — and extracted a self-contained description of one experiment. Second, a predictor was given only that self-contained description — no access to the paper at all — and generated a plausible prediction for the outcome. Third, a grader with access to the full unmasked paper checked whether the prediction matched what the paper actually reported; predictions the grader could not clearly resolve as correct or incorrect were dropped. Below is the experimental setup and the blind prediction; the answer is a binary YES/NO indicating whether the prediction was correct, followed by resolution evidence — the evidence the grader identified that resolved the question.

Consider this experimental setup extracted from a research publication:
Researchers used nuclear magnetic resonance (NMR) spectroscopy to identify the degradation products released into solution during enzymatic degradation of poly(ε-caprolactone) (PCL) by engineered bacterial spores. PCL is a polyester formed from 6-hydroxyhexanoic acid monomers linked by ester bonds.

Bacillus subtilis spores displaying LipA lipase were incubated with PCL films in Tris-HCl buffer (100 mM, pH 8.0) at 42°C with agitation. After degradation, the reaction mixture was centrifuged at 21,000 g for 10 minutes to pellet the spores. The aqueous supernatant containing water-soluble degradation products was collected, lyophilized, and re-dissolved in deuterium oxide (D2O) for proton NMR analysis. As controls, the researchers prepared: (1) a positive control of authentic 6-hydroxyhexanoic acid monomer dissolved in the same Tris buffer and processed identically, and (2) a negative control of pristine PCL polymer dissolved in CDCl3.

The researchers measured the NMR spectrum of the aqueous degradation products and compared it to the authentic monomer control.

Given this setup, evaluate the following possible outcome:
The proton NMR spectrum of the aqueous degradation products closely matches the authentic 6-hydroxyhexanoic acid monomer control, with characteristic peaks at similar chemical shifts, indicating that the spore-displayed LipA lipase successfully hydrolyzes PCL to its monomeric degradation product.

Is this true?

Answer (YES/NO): YES